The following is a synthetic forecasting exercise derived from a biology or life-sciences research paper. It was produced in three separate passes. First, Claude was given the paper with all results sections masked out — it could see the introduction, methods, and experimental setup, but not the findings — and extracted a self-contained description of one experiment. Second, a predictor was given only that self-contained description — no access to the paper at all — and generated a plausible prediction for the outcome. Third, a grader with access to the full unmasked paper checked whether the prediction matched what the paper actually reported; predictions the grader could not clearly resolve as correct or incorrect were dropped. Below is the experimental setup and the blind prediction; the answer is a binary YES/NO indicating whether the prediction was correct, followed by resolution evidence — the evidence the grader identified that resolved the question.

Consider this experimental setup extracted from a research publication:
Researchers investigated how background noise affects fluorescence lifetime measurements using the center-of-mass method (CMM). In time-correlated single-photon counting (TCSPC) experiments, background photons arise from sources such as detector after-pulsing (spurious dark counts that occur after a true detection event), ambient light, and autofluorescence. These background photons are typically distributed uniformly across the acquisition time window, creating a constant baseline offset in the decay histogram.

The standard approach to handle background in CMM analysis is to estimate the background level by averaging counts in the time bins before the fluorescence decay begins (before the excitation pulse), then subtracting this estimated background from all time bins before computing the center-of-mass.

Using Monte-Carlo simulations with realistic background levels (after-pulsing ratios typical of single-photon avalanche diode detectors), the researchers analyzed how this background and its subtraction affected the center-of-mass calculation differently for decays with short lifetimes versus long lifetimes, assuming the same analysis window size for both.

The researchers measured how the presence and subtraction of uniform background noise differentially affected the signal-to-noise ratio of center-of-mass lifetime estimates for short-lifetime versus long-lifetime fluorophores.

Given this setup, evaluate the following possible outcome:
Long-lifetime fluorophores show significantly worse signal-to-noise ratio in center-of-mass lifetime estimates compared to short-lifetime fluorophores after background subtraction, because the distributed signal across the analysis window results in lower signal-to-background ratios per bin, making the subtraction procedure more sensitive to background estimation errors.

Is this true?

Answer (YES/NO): NO